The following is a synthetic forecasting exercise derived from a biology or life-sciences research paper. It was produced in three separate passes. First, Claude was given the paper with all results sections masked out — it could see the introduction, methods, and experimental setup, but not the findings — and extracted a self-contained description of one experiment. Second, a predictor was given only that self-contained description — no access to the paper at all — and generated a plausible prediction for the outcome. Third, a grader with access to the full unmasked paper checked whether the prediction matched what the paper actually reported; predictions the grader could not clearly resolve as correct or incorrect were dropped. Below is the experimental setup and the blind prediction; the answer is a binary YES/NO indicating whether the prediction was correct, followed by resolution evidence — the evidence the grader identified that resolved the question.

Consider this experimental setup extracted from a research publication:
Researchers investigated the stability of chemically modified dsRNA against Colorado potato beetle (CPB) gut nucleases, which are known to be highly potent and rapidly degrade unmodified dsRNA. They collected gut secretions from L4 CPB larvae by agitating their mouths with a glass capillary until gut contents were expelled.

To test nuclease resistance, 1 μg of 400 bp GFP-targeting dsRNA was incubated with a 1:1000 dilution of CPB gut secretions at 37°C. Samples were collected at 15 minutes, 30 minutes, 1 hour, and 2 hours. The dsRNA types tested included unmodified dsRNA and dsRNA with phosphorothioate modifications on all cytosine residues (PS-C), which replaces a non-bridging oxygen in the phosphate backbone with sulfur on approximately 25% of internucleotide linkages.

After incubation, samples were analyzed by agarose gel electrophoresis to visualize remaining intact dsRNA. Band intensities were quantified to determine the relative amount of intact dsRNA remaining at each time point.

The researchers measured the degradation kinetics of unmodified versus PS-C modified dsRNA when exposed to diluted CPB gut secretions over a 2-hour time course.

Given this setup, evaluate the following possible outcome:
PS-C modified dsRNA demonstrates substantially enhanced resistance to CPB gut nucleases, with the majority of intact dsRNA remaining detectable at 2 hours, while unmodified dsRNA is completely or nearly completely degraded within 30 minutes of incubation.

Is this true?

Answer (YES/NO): NO